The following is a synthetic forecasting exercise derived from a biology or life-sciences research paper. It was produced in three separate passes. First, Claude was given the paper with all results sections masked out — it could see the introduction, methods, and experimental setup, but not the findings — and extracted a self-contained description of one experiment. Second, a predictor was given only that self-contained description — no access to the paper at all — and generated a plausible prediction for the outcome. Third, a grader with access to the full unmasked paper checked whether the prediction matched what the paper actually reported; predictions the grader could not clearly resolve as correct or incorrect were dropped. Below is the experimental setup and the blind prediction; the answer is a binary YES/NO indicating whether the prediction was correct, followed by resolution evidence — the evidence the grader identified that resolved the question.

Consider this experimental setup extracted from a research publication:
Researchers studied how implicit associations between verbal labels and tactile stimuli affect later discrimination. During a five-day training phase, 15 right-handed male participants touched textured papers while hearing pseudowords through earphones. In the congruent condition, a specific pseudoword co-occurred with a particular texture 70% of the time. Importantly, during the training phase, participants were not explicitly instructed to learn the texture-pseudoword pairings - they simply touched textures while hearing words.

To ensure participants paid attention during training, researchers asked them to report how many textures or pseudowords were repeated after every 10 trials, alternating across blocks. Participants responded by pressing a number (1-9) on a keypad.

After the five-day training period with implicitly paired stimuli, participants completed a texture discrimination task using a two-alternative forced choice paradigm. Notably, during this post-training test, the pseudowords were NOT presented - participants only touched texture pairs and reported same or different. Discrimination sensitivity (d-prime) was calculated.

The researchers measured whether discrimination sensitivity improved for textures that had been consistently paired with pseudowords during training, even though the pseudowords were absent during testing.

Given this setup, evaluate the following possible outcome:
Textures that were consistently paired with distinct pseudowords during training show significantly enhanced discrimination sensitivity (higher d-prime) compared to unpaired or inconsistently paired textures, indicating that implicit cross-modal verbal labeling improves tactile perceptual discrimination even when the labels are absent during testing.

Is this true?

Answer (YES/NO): YES